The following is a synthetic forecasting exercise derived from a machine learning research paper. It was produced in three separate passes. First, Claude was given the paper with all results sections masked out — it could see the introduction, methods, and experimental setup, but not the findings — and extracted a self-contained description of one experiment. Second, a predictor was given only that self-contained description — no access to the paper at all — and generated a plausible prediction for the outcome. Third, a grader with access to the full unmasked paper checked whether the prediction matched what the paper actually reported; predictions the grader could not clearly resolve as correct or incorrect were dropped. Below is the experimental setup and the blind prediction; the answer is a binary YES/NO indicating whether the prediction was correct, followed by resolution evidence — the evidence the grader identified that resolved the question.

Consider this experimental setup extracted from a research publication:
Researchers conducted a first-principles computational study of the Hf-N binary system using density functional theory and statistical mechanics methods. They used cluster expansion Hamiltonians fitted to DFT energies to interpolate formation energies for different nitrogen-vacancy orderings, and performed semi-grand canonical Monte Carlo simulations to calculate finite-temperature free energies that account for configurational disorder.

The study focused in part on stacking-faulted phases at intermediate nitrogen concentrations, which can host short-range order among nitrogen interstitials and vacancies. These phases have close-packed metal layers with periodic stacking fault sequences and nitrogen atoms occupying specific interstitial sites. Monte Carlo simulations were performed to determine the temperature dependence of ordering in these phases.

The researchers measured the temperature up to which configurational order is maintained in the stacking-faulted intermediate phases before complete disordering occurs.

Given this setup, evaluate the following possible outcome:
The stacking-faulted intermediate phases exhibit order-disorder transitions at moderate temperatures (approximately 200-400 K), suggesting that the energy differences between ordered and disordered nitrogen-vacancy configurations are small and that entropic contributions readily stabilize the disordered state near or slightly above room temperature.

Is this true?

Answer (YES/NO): NO